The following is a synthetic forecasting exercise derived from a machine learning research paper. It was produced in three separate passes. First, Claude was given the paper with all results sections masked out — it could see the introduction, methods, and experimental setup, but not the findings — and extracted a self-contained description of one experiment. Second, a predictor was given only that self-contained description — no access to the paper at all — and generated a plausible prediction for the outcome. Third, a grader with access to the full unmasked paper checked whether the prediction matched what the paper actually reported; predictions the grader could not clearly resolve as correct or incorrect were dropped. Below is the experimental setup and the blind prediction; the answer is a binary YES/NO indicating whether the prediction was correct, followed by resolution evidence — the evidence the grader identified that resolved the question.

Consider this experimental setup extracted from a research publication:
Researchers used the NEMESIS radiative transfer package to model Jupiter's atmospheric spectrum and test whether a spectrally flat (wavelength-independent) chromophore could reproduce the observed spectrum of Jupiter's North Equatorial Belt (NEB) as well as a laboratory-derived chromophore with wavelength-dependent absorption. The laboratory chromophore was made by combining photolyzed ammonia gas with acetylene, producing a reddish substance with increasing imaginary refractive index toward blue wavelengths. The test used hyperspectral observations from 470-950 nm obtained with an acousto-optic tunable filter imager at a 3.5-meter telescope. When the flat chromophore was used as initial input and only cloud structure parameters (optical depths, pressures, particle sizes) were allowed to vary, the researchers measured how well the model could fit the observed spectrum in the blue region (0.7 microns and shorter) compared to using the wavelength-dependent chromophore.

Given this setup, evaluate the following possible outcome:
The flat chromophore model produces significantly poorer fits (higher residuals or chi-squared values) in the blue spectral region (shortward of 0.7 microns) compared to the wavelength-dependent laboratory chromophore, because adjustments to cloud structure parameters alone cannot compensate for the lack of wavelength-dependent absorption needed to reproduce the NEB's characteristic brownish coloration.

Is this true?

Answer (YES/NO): YES